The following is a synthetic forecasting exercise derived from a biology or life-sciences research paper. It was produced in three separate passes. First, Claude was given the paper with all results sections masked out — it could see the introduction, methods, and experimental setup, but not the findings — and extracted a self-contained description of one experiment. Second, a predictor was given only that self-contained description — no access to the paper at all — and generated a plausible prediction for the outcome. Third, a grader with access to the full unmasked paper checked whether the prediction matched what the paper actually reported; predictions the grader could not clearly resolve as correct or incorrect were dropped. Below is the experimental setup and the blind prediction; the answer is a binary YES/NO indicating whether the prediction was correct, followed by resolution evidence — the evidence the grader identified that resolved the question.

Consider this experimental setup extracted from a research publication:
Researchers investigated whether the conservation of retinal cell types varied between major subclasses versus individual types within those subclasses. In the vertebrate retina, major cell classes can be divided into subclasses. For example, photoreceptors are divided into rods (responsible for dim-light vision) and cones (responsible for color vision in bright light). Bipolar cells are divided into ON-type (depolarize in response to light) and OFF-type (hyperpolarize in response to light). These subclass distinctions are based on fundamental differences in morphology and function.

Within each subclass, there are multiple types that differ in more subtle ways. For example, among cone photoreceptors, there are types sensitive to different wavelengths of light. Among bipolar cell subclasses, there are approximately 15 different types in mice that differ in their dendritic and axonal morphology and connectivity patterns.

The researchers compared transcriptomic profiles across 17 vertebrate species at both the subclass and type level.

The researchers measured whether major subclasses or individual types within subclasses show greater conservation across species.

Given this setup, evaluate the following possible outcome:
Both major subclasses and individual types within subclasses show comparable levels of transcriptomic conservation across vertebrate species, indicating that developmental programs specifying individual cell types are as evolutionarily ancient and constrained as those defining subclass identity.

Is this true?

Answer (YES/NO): NO